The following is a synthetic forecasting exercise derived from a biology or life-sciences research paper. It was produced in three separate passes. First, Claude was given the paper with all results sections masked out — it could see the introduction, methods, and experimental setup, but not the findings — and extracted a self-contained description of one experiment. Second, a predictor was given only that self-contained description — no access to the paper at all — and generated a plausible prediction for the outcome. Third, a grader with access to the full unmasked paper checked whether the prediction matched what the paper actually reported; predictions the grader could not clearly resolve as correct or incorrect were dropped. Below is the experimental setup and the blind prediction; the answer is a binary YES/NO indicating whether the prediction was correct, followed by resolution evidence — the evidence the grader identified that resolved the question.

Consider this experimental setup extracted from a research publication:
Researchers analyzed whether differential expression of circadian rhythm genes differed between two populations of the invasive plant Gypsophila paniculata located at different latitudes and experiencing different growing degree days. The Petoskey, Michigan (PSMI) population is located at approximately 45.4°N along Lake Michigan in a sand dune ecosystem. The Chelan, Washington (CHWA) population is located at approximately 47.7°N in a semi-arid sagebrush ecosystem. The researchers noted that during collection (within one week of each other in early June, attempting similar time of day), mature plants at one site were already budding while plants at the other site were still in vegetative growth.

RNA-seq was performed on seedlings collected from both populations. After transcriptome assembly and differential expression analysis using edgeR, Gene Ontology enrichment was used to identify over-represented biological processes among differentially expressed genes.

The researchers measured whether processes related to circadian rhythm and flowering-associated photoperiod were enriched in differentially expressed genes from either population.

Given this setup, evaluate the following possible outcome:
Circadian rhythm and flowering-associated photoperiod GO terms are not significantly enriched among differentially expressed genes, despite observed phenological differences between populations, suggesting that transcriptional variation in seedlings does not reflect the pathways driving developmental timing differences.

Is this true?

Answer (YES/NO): NO